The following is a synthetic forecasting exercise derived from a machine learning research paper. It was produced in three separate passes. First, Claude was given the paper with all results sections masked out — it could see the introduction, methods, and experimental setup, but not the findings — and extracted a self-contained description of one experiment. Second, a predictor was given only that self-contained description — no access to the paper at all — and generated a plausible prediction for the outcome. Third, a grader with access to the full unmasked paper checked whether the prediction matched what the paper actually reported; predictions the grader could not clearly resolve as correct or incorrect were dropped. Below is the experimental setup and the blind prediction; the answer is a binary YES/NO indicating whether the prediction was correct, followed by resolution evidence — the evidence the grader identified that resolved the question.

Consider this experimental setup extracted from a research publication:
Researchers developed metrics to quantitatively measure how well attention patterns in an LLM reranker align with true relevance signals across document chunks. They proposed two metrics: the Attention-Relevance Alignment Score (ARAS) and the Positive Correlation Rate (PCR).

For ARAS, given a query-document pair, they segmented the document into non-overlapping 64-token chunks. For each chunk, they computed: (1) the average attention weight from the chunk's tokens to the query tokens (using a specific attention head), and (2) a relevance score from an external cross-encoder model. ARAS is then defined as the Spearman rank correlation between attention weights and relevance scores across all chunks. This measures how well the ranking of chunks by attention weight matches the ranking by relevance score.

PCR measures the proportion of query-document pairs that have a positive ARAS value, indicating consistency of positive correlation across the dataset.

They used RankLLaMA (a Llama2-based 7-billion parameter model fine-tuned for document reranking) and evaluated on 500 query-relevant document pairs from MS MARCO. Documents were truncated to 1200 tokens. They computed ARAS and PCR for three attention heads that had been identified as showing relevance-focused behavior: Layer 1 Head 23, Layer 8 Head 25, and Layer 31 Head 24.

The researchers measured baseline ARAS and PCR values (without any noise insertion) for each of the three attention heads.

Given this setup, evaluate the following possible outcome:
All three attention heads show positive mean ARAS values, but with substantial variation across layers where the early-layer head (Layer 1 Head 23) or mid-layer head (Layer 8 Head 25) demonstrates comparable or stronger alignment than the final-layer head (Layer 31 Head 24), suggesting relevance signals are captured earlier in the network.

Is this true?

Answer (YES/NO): YES